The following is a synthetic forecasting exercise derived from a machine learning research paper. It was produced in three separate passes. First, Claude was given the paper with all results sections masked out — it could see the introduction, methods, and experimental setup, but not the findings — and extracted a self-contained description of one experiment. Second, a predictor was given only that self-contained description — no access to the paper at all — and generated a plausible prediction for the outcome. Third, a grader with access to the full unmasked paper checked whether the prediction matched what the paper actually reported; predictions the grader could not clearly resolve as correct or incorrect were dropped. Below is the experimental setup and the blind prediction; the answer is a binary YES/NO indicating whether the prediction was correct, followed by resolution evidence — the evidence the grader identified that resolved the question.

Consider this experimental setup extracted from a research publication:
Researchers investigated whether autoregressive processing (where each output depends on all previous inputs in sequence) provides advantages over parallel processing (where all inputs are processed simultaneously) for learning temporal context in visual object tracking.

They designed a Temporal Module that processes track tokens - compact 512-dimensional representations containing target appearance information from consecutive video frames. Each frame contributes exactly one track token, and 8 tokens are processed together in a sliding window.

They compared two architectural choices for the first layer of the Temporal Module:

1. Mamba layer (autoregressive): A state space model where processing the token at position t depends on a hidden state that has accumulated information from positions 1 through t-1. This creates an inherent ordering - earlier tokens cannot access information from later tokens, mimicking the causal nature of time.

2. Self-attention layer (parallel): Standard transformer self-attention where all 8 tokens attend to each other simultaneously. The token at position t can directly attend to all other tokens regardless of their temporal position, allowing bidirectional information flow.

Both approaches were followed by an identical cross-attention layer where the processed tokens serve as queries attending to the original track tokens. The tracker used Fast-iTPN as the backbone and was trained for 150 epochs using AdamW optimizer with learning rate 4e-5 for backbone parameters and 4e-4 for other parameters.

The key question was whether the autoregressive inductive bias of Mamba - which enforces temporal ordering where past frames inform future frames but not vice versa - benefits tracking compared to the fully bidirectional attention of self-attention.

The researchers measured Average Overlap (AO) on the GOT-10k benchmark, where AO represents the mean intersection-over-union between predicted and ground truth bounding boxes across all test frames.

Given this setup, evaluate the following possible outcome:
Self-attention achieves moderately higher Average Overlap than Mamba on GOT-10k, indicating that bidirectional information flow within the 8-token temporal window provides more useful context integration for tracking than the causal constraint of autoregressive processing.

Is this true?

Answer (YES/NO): NO